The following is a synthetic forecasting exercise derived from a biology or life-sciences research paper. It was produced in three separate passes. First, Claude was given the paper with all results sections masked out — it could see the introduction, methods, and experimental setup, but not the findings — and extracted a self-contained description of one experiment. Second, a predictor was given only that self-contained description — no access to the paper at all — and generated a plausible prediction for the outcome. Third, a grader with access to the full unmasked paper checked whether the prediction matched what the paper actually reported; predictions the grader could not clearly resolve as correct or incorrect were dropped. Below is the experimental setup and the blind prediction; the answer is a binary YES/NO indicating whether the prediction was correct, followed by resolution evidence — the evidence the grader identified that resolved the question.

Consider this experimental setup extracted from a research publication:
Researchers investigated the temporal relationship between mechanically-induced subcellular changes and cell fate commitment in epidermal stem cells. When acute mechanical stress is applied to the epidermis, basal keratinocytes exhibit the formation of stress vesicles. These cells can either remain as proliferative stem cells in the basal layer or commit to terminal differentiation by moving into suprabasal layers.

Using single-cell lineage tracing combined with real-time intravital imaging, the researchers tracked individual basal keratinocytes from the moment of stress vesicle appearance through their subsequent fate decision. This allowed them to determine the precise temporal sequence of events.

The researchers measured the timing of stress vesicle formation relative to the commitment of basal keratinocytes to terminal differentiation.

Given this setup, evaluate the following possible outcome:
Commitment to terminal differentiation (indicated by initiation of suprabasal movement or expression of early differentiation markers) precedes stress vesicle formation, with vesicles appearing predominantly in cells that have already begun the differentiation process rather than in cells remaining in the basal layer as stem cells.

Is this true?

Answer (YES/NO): NO